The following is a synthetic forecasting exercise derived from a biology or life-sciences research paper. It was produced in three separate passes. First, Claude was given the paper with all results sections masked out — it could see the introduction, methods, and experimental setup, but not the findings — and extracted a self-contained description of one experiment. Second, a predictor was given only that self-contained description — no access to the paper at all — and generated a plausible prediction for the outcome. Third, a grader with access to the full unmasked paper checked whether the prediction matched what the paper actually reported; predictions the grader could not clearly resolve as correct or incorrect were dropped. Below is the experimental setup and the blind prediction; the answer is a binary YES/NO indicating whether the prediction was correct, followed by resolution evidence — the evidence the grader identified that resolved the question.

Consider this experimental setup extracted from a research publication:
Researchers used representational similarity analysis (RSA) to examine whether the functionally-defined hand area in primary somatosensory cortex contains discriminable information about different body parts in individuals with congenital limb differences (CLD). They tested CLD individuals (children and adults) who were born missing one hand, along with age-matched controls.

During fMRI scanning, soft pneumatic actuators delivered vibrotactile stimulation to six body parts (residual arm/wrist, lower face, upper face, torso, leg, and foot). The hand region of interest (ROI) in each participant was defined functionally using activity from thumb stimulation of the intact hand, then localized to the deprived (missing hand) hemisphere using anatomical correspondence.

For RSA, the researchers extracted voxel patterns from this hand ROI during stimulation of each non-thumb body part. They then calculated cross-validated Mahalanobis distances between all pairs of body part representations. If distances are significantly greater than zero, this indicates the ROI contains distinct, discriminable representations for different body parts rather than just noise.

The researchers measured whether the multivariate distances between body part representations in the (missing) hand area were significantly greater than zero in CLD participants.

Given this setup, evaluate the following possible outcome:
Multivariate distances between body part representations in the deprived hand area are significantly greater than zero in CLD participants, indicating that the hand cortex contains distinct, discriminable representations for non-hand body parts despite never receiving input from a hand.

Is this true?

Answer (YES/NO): YES